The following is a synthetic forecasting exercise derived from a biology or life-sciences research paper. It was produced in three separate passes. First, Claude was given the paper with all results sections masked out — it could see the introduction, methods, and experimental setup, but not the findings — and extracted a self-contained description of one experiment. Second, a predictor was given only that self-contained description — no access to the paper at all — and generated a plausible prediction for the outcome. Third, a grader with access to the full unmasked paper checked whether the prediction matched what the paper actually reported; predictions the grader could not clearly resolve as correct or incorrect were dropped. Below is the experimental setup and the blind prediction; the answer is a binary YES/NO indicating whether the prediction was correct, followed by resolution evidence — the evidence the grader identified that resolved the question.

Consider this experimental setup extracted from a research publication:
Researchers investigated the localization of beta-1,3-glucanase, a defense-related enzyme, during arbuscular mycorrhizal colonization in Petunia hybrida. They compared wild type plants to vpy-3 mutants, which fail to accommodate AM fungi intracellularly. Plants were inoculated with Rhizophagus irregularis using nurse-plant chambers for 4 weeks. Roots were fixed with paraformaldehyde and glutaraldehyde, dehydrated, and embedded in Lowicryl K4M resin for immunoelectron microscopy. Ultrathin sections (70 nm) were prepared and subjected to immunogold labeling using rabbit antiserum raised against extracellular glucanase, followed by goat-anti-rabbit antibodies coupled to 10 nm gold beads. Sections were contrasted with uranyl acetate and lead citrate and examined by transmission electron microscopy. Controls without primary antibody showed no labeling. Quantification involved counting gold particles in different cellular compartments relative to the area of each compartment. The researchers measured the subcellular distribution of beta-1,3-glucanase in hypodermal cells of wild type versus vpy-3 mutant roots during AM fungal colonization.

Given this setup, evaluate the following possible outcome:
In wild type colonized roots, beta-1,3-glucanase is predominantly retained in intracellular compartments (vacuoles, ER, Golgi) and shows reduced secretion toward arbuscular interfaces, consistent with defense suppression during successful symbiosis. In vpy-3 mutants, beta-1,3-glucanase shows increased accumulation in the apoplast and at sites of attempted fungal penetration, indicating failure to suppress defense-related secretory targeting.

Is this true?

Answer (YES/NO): NO